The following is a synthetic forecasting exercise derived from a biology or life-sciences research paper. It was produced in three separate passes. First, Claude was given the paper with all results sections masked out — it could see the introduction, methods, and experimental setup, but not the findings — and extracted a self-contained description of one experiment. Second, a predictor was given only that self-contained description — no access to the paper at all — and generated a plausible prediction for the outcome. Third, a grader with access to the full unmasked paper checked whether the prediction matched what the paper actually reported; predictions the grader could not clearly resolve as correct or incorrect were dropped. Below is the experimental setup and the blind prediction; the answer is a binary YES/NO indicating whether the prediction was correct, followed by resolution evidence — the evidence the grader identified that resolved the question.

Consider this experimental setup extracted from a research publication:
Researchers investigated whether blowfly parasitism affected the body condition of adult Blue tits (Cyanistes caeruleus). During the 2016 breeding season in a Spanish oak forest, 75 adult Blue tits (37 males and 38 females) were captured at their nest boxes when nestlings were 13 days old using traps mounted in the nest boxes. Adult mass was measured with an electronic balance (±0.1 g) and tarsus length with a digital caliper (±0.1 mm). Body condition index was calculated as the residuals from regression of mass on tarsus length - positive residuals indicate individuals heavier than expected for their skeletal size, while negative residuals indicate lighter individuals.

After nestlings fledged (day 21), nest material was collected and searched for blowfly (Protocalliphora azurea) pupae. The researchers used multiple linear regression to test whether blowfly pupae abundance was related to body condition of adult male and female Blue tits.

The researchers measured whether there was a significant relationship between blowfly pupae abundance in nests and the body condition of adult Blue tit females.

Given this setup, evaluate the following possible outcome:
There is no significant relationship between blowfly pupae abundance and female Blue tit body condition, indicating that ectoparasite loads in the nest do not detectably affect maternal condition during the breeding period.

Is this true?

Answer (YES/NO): NO